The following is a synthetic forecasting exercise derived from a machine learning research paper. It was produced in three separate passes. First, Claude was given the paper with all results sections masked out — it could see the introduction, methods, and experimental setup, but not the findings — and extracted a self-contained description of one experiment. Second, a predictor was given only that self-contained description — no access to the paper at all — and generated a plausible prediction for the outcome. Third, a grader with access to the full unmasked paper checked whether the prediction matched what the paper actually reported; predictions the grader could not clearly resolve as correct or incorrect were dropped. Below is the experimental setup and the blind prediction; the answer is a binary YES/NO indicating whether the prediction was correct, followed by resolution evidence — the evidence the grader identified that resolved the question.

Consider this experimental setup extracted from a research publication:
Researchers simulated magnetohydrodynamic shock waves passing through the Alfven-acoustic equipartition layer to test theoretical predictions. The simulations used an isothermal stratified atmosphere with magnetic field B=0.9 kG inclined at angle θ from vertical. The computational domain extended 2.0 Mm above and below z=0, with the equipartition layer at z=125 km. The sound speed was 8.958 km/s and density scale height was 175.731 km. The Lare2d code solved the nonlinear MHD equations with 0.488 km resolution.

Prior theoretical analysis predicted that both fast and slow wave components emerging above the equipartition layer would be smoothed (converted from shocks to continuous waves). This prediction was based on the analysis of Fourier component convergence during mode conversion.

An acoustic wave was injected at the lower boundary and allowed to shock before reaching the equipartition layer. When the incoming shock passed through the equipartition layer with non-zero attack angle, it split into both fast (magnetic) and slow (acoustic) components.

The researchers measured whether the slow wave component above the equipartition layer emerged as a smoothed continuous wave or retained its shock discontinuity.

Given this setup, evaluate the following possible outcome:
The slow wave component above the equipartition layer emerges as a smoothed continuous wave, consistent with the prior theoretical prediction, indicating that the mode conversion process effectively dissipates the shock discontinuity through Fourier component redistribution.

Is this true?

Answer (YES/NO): YES